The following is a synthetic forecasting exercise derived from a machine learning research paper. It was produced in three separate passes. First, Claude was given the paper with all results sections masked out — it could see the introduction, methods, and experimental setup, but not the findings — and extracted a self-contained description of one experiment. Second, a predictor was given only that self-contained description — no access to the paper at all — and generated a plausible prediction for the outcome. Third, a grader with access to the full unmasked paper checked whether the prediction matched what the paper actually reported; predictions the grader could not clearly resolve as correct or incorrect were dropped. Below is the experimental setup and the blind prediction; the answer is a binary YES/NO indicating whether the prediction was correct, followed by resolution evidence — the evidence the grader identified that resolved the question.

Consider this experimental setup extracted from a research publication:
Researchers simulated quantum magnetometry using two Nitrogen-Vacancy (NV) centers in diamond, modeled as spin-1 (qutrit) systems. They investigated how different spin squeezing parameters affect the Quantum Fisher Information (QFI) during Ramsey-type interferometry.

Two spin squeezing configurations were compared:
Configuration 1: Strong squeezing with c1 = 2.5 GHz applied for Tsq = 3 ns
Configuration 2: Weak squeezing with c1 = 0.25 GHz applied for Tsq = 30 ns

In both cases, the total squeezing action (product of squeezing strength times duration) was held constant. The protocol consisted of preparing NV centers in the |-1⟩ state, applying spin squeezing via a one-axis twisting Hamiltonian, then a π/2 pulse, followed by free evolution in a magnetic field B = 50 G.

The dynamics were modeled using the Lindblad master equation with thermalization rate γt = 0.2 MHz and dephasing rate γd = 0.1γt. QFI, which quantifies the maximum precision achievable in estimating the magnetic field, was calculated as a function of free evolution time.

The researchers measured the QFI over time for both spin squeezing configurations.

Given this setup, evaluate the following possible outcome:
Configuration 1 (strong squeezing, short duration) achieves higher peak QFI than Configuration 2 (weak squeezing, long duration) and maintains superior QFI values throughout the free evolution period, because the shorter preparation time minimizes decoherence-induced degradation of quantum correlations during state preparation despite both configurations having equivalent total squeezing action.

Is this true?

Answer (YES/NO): NO